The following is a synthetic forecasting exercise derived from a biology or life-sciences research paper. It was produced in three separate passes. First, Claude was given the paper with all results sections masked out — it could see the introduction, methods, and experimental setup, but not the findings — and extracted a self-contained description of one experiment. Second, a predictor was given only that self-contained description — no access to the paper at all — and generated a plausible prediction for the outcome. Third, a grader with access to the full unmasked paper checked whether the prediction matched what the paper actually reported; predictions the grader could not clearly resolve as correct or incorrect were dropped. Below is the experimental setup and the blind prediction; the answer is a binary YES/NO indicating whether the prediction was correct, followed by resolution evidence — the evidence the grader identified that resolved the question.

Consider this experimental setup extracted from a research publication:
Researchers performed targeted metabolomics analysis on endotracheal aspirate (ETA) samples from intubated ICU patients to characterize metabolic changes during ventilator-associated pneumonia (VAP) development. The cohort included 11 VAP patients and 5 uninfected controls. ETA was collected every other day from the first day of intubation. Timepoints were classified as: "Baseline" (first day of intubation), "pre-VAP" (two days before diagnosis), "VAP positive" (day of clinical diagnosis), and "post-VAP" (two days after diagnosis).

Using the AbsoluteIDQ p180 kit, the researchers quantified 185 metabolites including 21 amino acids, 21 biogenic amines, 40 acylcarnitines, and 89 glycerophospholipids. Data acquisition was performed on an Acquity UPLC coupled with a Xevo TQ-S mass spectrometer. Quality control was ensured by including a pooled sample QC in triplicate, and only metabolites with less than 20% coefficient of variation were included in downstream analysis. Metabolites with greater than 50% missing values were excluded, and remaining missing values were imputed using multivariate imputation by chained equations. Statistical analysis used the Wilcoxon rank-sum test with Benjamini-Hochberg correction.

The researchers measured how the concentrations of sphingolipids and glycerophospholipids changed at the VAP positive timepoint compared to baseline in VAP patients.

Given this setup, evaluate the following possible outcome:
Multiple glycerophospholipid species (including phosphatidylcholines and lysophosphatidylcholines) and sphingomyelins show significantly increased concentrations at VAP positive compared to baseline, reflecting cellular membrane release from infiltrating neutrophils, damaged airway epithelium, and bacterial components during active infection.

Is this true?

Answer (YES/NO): YES